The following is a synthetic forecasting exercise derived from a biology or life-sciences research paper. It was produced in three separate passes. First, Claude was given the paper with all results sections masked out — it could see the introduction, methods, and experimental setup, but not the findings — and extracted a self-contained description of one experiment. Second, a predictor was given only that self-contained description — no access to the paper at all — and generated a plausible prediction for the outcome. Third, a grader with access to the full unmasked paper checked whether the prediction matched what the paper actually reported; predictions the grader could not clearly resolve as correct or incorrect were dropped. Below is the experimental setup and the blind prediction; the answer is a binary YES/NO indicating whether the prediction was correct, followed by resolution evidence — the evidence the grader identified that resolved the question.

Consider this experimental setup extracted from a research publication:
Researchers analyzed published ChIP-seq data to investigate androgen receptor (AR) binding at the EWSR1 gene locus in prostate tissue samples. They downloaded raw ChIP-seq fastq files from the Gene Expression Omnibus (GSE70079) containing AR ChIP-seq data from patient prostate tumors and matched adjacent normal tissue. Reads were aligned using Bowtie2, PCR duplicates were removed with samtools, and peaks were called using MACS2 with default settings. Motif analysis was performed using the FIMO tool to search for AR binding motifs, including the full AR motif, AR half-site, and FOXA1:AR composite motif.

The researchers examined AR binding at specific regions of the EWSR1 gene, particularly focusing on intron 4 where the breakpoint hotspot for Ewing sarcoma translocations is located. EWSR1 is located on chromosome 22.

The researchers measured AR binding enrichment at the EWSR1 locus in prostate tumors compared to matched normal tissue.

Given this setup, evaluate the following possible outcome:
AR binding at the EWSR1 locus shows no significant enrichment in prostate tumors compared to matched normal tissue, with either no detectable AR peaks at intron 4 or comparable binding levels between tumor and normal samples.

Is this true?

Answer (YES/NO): NO